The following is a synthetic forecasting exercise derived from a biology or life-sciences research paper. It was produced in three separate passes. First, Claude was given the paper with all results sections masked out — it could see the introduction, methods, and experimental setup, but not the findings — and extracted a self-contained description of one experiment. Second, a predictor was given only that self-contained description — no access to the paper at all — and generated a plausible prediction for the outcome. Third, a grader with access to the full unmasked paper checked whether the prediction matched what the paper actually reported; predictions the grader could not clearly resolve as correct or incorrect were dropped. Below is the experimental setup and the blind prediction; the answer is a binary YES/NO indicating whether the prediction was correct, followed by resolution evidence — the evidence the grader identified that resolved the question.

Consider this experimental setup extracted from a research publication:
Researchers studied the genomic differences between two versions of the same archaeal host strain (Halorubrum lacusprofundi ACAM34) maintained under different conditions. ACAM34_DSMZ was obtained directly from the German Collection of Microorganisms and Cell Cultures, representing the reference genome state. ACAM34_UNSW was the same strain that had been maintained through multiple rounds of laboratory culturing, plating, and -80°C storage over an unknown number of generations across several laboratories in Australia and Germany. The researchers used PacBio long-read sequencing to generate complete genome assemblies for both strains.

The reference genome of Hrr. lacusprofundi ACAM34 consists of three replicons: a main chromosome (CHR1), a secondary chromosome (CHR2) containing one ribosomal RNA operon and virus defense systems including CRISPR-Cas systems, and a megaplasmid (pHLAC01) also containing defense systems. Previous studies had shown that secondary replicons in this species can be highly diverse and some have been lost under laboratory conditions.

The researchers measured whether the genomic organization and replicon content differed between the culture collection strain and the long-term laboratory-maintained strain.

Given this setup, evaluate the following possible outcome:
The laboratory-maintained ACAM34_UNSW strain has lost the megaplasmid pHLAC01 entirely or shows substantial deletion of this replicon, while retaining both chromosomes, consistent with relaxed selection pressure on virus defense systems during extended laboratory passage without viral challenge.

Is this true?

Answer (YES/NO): NO